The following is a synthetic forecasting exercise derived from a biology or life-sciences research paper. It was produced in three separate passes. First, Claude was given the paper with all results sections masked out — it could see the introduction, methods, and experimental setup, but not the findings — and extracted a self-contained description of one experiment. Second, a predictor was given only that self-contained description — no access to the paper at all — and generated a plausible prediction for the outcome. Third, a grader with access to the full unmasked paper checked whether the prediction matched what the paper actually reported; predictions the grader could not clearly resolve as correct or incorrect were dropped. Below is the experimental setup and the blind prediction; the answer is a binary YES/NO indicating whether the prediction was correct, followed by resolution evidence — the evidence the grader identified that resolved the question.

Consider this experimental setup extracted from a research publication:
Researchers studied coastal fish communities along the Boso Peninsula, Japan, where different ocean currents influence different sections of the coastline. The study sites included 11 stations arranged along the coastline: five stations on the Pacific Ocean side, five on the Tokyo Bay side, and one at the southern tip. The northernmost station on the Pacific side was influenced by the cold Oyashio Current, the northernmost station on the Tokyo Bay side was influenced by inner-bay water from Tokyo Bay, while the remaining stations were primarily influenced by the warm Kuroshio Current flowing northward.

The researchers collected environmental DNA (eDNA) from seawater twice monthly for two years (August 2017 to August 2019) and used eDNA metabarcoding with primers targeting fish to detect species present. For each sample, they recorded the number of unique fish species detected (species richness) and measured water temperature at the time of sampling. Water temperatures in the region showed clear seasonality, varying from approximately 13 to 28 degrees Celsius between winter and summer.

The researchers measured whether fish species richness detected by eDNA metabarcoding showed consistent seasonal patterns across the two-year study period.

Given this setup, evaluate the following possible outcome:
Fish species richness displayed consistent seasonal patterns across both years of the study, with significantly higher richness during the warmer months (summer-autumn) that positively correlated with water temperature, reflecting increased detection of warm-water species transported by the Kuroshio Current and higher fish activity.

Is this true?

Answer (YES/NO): YES